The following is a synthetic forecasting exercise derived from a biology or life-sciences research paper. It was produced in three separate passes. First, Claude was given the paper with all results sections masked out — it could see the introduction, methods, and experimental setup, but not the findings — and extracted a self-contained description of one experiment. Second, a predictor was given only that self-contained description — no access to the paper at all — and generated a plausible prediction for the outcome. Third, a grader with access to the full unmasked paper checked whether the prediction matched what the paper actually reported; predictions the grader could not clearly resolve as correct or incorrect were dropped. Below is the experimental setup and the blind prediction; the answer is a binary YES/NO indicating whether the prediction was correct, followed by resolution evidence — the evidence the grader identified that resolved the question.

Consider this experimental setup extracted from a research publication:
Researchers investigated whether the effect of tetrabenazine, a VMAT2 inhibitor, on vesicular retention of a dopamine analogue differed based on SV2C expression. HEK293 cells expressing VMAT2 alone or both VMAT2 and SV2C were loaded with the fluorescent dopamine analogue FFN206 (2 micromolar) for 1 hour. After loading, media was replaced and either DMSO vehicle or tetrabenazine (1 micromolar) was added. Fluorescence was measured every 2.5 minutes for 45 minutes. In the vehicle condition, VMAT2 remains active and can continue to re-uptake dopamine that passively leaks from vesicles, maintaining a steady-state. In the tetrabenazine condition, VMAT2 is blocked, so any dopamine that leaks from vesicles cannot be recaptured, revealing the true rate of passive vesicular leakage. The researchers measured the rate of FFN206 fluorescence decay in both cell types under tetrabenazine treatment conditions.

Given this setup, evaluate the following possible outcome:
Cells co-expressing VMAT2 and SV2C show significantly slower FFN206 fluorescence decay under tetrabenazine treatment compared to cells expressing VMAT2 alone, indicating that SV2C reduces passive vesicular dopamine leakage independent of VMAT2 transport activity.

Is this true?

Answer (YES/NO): YES